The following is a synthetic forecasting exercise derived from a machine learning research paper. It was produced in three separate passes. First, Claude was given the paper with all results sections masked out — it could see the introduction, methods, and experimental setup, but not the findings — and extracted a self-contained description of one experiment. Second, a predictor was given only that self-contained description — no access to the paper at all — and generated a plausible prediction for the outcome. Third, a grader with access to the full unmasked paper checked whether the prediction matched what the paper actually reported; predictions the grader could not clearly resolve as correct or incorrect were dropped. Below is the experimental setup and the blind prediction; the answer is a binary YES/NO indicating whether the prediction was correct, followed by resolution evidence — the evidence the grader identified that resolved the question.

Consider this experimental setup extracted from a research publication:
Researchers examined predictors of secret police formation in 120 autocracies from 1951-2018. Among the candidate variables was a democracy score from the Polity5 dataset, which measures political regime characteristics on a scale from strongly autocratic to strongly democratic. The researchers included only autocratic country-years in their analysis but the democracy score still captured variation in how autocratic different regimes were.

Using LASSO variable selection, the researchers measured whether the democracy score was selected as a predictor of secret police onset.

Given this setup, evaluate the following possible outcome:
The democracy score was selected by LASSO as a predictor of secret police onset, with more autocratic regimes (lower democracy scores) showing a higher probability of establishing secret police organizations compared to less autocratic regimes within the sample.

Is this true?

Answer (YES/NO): NO